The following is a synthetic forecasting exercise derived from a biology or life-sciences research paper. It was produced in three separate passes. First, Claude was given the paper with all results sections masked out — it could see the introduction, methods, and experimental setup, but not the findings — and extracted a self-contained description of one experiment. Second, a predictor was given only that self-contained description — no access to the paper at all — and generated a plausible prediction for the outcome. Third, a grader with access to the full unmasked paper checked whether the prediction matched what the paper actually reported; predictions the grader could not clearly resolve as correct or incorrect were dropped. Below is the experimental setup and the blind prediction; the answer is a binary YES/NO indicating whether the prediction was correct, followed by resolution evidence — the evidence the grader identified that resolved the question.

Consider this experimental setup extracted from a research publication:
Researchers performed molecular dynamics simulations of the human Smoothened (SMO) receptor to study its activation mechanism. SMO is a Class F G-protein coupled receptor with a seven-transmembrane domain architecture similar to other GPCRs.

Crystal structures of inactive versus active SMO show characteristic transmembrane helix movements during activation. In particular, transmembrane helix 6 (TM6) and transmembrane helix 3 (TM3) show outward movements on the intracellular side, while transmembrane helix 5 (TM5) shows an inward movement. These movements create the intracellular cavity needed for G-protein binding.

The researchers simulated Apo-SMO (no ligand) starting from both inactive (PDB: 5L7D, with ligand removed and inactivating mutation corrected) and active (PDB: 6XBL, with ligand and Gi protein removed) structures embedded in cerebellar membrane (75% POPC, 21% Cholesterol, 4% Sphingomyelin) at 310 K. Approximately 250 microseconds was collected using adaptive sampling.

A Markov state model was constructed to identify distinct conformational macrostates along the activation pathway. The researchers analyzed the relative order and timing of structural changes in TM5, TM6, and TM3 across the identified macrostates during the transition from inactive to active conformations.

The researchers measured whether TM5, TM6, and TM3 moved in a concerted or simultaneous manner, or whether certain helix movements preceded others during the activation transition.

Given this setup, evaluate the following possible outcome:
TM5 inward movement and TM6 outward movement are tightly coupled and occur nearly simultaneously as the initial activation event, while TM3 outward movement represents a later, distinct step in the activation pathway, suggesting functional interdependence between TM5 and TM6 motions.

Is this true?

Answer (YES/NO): NO